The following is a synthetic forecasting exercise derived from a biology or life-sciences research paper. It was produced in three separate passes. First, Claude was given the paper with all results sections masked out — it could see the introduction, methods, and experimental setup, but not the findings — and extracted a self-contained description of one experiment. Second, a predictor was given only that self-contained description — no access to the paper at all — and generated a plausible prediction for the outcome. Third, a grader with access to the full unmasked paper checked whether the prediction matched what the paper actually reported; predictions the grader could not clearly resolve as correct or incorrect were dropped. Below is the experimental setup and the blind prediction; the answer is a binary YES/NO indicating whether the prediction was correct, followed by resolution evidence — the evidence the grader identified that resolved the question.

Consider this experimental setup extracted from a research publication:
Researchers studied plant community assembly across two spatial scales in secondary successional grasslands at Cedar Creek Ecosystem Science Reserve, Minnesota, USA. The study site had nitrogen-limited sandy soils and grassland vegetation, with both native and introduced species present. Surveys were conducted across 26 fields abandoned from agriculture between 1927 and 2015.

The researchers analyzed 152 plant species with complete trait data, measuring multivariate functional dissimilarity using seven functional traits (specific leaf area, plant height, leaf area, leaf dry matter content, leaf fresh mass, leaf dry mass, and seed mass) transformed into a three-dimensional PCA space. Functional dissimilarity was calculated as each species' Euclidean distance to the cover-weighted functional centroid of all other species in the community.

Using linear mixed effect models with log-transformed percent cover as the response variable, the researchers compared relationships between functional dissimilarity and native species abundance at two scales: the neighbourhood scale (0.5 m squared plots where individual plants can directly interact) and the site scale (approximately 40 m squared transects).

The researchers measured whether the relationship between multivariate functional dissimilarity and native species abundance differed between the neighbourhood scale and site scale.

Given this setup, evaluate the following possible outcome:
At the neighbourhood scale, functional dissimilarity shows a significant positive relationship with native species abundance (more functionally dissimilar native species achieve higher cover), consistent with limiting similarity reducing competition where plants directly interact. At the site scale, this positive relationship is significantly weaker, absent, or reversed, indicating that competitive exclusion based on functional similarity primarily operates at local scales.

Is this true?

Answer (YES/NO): YES